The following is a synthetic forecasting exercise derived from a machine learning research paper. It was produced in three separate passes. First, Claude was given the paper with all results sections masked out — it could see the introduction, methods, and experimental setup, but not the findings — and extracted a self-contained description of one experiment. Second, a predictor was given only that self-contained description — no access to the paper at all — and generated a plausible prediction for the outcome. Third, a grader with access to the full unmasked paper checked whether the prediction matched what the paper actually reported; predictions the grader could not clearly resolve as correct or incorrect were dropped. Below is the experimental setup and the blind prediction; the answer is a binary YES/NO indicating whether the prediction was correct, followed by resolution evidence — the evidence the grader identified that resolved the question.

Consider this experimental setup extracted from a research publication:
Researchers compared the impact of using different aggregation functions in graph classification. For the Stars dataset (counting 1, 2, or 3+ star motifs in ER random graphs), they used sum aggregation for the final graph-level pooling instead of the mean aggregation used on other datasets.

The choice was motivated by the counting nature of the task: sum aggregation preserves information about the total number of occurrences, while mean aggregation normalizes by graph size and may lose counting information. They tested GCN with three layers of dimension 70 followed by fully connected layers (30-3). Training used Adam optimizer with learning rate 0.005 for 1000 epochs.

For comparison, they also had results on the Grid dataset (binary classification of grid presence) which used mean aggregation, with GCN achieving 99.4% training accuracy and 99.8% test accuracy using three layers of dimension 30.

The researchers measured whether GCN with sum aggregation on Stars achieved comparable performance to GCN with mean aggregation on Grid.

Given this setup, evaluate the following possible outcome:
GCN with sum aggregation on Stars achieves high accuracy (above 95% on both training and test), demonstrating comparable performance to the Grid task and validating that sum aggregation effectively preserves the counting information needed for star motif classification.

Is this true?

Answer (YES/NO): YES